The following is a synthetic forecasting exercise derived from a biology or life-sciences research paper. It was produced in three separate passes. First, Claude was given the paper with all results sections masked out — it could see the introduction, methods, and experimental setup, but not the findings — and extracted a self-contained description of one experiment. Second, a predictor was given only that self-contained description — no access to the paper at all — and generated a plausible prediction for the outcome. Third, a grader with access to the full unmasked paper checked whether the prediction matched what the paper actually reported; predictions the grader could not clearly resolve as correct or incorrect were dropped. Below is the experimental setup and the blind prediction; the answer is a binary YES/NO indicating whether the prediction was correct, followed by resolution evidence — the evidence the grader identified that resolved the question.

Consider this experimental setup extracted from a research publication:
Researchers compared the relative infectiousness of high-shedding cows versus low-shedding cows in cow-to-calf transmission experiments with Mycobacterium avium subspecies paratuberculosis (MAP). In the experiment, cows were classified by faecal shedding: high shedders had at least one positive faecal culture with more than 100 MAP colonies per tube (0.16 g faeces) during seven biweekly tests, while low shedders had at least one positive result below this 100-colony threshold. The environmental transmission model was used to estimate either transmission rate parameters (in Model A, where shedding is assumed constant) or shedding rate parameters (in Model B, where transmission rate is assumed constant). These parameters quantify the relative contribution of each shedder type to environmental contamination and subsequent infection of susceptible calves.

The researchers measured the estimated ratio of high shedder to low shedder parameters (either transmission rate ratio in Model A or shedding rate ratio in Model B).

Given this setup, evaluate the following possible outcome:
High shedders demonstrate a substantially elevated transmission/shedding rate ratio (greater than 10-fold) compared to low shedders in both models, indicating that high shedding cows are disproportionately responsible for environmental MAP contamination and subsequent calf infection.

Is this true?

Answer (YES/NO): YES